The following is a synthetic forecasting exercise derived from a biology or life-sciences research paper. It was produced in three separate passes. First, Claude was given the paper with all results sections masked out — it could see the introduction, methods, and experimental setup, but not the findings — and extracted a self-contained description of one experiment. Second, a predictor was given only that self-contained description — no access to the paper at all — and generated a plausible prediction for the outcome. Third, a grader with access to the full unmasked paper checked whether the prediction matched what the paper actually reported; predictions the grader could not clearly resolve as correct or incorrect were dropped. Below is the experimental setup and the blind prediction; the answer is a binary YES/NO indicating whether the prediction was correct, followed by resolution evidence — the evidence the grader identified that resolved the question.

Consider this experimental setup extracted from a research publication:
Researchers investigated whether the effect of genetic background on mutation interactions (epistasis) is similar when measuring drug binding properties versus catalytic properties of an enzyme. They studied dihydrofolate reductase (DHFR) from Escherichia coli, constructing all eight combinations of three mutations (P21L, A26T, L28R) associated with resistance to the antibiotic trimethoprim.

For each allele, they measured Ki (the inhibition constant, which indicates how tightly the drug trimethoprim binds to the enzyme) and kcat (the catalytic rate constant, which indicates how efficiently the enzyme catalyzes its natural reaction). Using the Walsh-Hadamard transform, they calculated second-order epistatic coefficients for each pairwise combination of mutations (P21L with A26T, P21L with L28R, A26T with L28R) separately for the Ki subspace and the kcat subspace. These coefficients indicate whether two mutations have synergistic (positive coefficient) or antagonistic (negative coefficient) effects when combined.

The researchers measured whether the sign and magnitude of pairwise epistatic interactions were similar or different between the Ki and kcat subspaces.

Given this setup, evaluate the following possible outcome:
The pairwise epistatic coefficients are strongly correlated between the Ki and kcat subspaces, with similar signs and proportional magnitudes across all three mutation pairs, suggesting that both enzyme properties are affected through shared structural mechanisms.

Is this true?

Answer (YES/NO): NO